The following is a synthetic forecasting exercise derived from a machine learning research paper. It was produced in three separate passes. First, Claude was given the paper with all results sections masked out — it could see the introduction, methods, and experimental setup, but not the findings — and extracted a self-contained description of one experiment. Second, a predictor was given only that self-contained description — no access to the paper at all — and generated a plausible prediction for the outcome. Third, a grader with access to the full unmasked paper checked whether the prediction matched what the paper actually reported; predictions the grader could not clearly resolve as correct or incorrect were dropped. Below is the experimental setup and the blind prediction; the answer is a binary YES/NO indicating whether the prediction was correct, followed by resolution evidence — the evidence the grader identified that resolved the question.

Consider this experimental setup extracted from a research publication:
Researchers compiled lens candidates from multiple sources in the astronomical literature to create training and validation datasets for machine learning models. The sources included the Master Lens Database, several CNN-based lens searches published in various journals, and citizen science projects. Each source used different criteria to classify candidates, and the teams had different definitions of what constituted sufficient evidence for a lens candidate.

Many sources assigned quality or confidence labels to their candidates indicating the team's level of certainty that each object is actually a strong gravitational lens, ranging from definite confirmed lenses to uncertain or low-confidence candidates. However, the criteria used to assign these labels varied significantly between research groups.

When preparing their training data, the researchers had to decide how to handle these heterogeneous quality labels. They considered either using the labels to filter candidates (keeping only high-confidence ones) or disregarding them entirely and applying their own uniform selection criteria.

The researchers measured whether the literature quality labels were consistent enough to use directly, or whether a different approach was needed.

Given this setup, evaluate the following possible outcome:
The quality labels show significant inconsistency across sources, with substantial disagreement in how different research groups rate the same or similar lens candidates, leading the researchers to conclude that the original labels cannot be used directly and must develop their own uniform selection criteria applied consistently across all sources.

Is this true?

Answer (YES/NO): YES